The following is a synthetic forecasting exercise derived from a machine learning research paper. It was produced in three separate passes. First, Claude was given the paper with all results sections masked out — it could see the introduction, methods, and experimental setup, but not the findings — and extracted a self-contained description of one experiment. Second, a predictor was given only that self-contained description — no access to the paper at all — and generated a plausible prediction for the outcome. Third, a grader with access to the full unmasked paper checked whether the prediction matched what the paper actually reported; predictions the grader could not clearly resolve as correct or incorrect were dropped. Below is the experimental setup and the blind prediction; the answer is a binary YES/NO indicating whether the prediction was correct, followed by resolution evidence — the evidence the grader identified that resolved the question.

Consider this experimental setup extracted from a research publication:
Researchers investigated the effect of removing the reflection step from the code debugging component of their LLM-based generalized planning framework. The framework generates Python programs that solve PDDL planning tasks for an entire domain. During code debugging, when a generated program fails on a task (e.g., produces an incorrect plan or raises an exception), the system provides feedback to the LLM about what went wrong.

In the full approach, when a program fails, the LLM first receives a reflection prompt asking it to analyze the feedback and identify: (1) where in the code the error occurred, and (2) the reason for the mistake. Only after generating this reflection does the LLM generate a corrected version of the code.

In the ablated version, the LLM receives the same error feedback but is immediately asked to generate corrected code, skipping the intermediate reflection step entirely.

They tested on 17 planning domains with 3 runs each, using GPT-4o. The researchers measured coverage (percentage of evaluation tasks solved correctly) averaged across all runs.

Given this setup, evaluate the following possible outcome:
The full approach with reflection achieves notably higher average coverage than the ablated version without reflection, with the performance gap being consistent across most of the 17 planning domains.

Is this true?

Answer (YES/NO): NO